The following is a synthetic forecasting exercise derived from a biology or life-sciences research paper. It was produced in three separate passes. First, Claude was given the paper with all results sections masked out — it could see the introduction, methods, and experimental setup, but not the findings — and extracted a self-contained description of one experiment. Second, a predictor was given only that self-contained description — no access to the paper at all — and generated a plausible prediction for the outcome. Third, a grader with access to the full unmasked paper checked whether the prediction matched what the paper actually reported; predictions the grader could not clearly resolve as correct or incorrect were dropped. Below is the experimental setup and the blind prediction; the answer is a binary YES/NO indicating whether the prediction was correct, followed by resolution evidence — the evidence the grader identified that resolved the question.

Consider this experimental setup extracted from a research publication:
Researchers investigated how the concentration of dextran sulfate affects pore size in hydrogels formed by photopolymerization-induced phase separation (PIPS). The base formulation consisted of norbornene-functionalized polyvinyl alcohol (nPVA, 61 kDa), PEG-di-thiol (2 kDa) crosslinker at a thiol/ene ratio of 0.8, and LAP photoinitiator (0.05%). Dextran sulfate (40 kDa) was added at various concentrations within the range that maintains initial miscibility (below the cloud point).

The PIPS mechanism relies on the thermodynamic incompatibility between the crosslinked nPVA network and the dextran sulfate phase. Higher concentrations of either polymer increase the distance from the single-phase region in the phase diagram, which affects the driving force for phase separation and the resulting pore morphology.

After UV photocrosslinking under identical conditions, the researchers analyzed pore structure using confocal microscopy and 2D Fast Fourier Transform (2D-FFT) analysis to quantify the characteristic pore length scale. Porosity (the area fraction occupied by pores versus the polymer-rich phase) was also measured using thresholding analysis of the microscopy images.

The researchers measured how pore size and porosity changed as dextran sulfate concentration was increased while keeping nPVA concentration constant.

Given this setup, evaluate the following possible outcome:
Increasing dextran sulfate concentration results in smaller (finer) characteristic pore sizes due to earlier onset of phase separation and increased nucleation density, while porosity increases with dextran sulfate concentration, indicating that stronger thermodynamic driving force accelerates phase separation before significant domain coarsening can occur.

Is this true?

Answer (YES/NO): NO